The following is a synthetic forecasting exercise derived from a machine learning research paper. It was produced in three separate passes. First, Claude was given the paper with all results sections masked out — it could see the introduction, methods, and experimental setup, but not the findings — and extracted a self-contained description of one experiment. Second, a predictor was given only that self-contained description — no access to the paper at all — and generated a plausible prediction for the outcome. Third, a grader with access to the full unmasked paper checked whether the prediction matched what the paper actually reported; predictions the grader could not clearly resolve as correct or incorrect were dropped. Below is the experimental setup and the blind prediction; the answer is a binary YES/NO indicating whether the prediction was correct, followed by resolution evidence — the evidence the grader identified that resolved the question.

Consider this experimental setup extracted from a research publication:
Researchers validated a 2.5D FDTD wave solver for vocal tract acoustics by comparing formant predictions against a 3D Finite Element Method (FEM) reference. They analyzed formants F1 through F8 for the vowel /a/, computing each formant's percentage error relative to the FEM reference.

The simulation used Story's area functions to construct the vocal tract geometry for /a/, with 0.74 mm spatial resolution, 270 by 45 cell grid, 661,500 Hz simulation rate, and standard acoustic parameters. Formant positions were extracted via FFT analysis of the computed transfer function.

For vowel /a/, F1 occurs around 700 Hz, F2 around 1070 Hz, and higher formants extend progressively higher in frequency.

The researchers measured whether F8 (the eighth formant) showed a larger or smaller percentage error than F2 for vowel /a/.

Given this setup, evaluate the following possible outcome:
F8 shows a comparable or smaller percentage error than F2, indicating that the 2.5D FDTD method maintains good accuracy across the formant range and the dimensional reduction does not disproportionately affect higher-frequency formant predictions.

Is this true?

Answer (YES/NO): YES